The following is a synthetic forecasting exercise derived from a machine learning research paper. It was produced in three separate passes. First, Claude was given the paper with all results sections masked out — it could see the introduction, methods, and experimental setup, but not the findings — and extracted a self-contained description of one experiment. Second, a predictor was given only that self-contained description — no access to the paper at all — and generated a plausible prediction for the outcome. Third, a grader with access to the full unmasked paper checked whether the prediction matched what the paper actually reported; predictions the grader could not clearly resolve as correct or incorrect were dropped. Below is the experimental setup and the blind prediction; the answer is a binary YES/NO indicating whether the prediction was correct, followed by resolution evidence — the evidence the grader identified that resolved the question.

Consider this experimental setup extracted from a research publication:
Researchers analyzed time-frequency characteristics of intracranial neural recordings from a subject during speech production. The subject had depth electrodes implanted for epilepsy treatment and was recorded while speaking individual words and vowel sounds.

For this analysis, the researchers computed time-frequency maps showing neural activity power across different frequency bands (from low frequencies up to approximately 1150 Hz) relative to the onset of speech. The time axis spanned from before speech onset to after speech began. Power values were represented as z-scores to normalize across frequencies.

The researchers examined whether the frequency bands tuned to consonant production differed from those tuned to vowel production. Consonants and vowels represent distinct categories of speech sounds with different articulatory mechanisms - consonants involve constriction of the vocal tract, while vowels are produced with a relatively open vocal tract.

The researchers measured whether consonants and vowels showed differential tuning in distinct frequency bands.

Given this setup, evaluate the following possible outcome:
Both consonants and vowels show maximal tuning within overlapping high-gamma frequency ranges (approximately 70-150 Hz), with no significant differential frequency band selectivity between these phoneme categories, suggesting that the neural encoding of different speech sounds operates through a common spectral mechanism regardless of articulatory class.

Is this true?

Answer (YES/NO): NO